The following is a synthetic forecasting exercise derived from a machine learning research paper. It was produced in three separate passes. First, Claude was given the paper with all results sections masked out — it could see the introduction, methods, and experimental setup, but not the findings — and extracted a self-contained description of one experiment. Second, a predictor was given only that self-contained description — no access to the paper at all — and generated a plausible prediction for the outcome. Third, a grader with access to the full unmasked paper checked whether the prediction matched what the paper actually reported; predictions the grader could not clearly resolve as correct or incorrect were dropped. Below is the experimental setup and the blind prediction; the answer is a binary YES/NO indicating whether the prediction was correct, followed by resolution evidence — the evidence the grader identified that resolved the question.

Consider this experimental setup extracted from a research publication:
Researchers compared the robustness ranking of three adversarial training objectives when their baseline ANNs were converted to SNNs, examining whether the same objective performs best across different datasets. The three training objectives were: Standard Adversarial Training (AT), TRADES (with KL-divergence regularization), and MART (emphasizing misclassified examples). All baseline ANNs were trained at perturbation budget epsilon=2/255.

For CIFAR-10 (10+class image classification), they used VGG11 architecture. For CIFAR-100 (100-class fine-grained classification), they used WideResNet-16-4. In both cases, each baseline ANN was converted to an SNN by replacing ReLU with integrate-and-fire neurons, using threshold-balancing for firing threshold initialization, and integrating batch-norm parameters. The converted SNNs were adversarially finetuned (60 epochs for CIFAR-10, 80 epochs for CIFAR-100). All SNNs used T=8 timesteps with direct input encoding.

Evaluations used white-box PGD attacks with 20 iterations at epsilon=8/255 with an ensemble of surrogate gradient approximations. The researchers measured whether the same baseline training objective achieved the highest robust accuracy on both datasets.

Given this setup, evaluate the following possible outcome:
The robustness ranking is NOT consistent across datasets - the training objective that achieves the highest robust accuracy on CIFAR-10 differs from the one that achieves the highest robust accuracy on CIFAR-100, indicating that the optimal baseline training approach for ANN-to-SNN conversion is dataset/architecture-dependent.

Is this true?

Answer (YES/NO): YES